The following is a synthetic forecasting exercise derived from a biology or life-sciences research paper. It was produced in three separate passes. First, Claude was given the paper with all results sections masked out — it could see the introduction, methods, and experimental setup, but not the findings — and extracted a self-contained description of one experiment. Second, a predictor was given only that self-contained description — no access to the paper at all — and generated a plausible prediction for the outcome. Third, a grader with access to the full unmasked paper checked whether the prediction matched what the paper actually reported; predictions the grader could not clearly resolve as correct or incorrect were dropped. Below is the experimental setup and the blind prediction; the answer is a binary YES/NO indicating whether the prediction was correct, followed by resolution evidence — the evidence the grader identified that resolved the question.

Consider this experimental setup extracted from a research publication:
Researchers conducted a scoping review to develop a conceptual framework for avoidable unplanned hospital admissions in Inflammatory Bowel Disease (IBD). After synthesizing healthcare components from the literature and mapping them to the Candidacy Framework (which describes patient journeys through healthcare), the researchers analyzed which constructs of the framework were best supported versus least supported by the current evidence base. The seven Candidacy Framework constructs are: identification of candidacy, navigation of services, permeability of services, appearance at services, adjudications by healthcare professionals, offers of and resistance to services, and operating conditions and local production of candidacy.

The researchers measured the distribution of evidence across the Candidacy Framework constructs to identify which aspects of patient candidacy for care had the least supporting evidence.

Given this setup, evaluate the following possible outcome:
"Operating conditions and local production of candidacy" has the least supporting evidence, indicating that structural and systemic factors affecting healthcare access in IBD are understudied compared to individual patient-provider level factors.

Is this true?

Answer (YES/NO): NO